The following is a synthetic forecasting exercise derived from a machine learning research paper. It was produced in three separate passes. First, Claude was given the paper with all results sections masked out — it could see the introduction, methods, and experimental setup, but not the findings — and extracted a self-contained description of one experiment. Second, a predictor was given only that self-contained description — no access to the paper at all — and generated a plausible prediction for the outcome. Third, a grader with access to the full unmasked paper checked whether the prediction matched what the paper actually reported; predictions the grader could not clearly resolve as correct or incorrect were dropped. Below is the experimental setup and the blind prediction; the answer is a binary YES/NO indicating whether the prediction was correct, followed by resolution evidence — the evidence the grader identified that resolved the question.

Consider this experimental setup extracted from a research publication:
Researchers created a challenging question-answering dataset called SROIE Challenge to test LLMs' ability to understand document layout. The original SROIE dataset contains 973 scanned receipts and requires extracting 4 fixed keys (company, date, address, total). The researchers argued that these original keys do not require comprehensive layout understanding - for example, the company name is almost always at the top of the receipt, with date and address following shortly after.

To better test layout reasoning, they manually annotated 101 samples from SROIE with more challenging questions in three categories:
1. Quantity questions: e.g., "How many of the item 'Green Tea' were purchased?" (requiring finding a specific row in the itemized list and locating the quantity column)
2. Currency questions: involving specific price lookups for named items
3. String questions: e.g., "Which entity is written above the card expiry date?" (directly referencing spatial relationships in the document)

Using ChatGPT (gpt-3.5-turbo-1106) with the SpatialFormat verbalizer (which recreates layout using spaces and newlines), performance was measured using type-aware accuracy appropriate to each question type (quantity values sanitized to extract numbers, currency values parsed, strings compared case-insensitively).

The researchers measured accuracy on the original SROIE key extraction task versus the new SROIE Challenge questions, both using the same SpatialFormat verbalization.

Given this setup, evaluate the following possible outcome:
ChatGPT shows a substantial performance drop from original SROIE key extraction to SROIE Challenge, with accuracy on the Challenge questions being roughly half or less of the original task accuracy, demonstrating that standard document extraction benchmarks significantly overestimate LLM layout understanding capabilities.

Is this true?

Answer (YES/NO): NO